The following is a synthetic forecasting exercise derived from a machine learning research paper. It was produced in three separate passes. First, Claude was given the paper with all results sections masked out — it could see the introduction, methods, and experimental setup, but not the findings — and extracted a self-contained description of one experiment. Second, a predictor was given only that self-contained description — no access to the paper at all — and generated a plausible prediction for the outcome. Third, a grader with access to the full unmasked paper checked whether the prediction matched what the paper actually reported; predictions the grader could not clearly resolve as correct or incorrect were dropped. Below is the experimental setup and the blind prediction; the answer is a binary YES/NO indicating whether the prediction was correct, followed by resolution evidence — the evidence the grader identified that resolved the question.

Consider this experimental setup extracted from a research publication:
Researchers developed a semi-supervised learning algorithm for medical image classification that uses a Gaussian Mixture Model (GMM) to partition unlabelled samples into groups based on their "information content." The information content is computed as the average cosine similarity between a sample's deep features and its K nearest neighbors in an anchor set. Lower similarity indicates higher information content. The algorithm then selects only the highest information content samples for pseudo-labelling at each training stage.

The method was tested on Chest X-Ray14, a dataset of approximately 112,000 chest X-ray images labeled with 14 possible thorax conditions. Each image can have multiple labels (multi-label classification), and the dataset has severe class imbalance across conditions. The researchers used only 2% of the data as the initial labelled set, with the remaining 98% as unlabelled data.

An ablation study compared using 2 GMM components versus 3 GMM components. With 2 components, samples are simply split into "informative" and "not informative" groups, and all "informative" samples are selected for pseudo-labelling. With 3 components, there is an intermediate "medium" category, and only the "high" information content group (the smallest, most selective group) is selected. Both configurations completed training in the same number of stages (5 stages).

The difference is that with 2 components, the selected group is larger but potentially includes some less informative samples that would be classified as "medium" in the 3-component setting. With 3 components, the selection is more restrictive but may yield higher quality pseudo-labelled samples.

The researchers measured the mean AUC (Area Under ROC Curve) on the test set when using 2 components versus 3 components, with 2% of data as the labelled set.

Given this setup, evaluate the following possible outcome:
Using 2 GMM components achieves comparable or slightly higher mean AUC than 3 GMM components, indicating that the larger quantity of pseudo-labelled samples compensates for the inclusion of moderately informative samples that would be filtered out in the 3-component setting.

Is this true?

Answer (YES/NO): NO